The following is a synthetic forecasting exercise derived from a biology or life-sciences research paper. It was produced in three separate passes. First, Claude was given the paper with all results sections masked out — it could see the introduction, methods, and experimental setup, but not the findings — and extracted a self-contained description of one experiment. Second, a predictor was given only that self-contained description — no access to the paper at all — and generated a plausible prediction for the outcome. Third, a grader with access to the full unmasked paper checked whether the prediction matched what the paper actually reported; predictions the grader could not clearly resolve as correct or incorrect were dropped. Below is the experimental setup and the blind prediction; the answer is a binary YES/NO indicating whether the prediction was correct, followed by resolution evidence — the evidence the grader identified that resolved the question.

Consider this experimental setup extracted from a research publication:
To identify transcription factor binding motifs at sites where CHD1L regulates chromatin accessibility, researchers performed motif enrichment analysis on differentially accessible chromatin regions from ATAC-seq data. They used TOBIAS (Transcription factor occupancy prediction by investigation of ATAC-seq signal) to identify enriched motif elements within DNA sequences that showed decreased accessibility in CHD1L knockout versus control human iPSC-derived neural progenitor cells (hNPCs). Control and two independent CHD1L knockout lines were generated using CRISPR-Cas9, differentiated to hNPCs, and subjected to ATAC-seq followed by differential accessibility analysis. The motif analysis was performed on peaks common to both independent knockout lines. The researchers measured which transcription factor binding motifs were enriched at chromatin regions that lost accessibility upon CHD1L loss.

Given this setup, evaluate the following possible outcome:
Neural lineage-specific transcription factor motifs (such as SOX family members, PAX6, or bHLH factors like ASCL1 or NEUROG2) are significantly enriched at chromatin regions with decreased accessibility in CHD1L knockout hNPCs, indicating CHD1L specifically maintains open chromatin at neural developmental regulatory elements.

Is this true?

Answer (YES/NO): NO